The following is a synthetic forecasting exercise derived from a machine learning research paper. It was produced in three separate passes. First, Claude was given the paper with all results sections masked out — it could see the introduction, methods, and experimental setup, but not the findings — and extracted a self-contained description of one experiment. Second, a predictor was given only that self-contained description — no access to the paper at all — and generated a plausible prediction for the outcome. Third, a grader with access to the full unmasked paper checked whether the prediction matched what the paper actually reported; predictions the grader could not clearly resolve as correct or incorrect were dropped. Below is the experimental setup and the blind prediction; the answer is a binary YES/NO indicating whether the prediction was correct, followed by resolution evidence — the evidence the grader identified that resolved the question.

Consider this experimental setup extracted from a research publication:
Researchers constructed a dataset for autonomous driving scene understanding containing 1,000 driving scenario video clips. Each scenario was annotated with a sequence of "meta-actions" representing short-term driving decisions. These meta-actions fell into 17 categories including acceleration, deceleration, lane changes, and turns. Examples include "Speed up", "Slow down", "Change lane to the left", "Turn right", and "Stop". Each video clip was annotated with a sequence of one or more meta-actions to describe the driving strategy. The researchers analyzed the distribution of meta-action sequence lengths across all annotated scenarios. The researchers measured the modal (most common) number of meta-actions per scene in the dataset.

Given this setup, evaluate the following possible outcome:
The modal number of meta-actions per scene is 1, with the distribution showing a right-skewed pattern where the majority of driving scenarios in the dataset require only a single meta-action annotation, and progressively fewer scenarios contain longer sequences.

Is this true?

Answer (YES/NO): NO